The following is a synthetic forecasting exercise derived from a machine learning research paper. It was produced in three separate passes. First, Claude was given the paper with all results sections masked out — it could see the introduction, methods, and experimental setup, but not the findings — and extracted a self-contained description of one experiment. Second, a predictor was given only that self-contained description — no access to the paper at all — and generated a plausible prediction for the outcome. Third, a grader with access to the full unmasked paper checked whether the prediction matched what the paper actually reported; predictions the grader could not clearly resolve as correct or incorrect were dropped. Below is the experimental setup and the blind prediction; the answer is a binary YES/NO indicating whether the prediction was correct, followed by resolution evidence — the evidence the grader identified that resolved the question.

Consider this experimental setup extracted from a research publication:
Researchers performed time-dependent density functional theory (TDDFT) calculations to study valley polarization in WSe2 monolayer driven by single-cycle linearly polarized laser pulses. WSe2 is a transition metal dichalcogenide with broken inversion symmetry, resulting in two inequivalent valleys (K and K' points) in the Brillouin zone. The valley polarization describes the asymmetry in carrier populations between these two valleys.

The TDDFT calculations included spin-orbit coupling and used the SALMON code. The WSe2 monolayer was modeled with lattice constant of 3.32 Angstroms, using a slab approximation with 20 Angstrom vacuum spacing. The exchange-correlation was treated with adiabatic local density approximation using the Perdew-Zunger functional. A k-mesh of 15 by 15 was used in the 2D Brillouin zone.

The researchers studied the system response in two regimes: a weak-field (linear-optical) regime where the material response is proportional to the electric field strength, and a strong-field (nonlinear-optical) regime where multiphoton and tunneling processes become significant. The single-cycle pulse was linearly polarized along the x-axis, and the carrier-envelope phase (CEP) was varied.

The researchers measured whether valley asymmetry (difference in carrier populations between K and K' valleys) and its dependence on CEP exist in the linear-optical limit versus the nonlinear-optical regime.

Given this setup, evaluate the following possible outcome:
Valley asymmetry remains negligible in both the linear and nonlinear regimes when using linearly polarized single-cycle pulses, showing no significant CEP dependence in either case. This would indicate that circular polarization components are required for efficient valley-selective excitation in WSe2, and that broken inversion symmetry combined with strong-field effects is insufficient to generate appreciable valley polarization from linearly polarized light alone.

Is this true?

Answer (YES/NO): NO